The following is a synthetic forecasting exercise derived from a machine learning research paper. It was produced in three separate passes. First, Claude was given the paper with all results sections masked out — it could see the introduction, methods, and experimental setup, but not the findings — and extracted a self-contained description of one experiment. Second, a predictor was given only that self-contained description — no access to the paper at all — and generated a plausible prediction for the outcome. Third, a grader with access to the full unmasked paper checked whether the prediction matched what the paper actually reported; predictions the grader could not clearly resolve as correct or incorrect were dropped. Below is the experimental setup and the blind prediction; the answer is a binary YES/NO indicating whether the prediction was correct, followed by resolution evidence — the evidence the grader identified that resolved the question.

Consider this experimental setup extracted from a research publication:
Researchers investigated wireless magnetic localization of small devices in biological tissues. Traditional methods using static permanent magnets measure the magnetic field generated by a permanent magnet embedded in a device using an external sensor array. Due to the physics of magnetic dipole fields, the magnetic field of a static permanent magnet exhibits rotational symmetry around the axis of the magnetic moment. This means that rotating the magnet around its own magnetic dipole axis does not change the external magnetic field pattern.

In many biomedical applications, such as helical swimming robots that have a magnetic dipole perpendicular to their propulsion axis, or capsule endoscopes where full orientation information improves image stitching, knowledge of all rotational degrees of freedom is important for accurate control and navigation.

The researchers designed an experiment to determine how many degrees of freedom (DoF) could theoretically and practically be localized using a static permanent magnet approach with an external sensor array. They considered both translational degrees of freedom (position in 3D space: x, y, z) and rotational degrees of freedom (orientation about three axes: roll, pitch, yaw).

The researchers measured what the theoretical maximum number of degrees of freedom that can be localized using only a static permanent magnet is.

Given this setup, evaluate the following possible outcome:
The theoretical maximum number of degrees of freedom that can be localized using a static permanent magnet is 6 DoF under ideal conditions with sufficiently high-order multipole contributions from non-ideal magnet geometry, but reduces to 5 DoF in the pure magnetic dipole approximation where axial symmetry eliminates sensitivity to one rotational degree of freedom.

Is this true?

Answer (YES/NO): NO